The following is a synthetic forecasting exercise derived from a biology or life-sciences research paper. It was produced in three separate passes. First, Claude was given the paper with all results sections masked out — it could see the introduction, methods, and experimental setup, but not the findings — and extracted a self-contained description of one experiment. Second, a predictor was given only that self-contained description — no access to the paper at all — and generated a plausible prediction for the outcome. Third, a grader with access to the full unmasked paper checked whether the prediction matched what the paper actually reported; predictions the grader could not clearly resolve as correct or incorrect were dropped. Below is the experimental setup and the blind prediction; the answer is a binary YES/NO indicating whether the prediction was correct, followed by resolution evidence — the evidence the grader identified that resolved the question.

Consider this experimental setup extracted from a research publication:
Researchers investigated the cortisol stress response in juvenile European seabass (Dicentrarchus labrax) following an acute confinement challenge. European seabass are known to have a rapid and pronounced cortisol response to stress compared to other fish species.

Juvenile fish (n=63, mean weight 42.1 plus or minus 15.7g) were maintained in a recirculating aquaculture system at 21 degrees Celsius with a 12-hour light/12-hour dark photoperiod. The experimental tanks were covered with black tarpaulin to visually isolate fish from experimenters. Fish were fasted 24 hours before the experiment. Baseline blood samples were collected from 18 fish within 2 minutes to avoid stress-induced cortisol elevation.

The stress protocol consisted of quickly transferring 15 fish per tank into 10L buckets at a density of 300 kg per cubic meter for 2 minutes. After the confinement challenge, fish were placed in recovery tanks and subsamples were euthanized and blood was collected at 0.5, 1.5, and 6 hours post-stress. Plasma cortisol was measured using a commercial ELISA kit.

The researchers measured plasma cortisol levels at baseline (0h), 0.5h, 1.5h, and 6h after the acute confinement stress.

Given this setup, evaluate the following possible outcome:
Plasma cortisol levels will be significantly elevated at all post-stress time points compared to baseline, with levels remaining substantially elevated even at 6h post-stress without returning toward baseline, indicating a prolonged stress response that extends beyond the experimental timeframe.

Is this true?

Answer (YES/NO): NO